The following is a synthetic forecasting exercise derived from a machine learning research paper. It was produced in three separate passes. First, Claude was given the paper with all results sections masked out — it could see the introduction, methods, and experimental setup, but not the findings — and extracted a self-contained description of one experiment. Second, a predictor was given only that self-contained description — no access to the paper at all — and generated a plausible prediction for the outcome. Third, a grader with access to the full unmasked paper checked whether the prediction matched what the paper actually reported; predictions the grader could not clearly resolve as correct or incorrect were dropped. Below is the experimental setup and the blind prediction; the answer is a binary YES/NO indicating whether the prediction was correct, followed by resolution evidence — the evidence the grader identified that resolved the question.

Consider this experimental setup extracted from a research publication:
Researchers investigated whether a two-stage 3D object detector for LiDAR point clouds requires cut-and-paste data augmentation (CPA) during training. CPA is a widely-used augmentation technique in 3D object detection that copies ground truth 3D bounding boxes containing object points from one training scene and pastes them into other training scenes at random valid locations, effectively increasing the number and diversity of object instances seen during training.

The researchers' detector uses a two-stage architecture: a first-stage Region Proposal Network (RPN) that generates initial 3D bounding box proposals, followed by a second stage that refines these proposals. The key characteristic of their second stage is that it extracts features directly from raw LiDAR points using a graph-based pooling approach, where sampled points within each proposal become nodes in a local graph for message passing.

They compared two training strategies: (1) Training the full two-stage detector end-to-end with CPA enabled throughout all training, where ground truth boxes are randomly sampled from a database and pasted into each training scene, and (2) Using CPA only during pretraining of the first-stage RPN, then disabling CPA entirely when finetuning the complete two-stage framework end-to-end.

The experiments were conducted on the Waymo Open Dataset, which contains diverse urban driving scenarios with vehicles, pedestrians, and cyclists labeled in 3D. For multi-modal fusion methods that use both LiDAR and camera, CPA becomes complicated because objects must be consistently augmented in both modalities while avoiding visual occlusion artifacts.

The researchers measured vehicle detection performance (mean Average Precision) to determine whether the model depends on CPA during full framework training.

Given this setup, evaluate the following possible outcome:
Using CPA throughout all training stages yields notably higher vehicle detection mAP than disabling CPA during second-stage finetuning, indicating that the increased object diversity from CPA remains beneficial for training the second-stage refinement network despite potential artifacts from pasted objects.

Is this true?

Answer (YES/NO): NO